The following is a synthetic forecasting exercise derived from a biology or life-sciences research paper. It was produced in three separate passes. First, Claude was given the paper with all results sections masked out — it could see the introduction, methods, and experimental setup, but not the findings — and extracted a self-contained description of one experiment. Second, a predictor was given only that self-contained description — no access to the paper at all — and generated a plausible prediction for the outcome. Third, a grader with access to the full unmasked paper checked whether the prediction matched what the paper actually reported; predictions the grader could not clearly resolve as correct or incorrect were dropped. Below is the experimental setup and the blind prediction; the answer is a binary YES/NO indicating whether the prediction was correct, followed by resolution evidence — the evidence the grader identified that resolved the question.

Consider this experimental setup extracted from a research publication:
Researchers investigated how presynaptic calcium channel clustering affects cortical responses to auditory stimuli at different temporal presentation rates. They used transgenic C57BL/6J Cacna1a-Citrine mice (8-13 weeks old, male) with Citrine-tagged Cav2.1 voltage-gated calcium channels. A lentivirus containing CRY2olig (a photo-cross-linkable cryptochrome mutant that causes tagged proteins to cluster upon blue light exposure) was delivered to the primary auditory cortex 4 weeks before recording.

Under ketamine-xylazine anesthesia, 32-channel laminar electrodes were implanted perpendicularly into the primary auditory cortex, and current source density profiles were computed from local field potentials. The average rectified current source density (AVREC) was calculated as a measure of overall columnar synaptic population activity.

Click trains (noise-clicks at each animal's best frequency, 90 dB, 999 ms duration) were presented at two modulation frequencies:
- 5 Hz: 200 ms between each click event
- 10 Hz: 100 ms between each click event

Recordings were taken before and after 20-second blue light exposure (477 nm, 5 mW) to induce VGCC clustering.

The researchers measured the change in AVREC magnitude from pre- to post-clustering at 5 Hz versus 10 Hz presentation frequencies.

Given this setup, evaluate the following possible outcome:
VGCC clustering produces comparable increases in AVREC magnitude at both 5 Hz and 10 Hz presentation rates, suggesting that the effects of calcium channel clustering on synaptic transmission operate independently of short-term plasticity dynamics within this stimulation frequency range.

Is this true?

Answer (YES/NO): NO